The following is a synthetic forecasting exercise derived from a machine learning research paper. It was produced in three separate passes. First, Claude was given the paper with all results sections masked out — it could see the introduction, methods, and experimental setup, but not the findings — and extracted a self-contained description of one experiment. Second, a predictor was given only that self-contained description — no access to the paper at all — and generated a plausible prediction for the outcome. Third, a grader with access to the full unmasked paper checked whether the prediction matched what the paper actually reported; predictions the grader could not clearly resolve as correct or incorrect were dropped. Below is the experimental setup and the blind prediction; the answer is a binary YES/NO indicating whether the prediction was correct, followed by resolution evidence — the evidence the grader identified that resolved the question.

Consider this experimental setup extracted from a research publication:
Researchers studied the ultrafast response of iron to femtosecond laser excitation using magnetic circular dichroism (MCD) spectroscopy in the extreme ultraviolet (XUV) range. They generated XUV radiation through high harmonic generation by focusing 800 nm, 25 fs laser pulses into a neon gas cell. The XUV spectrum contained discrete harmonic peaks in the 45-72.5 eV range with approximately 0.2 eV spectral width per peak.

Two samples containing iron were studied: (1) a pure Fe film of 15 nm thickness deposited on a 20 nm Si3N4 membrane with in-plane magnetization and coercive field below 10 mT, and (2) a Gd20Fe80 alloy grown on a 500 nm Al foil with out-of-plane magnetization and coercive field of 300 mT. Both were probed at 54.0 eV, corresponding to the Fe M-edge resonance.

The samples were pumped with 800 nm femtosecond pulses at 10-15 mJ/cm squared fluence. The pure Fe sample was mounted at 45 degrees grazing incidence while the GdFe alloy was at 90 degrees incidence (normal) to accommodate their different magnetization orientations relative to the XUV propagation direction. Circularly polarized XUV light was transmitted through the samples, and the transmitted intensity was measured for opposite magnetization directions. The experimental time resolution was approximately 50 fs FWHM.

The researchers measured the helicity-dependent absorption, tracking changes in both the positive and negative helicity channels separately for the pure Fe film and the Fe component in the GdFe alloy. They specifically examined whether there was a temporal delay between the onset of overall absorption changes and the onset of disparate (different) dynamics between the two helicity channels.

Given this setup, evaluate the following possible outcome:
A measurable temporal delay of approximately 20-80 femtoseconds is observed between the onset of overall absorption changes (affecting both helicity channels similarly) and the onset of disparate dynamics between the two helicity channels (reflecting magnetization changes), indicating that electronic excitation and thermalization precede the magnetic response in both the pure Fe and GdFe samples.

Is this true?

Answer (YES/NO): NO